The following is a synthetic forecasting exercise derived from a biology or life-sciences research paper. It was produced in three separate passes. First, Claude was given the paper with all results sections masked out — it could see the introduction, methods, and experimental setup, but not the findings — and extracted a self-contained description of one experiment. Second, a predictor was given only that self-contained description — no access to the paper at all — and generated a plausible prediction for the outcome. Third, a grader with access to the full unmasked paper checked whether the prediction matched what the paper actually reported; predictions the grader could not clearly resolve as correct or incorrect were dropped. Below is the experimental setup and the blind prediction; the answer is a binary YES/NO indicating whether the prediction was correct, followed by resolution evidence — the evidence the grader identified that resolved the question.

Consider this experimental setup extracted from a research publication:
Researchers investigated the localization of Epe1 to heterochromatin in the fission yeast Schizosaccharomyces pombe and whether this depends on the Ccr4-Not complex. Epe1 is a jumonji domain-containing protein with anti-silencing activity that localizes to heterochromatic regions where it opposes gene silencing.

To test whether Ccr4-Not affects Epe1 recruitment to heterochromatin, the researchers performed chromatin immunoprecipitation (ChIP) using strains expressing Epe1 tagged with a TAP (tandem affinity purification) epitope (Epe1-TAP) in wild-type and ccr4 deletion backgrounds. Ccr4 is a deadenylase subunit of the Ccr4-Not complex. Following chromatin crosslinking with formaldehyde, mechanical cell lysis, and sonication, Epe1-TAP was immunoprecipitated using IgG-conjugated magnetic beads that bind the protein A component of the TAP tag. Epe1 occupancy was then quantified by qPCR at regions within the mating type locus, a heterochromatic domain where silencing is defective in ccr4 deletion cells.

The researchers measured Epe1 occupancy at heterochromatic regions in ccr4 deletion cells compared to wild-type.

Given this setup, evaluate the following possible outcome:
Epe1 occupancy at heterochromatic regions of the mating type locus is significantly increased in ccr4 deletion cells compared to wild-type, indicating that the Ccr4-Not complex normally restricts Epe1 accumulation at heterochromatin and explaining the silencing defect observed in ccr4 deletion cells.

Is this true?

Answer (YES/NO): NO